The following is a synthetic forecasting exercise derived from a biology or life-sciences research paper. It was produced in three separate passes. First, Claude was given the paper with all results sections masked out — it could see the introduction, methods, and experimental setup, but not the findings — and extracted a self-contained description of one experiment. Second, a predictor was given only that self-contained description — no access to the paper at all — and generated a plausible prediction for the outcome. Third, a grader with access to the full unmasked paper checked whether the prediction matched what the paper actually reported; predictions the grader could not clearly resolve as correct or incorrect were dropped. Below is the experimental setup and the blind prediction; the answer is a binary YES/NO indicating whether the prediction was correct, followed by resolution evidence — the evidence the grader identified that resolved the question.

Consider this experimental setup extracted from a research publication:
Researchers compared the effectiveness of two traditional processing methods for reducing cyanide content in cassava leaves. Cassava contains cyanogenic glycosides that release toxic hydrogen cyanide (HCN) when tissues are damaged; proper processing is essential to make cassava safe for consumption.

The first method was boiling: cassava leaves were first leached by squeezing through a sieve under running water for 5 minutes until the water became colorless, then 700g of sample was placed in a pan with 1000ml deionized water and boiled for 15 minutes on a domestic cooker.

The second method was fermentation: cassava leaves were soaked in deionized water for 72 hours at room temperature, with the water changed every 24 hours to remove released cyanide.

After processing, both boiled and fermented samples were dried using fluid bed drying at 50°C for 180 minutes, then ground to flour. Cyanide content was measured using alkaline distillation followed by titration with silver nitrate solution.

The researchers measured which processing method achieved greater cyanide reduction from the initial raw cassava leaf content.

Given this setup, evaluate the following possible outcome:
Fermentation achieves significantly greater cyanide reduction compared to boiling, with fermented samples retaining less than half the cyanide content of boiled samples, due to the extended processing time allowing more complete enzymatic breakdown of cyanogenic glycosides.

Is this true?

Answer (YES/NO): NO